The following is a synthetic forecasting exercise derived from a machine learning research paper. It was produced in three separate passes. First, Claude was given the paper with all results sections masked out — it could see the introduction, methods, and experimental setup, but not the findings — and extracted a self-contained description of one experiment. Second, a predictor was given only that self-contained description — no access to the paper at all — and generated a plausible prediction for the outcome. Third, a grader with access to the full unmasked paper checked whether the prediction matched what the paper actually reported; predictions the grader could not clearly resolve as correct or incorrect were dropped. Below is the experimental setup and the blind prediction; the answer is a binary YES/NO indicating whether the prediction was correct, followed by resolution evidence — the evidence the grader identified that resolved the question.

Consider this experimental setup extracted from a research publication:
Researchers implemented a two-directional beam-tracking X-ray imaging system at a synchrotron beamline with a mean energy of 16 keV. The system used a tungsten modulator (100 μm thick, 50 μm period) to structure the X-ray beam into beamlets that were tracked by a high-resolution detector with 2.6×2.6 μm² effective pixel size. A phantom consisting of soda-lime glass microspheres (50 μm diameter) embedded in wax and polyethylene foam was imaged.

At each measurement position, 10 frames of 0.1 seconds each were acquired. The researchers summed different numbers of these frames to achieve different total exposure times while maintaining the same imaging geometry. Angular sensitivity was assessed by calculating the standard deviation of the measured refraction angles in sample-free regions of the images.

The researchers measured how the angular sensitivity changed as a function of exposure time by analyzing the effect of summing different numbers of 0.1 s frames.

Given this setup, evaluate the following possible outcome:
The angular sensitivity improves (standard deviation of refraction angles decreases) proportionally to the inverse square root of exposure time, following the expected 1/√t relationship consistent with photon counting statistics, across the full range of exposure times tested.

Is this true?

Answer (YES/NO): NO